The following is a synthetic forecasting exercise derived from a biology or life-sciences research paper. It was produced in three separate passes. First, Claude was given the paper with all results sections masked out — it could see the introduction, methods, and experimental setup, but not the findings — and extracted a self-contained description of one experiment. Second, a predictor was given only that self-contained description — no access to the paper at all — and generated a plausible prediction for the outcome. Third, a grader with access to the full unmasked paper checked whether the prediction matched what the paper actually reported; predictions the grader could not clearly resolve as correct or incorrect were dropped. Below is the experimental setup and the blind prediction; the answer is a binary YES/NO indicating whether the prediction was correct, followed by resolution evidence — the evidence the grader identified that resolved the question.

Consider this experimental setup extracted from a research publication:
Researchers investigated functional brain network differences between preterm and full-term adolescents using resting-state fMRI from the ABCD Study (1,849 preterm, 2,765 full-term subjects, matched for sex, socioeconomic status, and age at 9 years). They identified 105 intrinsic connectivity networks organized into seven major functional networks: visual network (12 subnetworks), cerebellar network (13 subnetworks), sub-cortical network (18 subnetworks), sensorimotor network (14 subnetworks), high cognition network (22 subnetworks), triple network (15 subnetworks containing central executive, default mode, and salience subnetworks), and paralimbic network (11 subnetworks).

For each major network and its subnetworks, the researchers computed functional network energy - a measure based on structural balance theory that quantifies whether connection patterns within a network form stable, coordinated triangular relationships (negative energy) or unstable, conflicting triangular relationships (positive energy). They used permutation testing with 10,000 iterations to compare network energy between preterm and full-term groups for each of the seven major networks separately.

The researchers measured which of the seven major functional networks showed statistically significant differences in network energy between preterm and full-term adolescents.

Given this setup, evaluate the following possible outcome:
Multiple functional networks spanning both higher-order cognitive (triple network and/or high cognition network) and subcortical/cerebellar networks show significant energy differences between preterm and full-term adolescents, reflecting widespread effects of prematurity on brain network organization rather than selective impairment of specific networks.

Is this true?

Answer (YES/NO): NO